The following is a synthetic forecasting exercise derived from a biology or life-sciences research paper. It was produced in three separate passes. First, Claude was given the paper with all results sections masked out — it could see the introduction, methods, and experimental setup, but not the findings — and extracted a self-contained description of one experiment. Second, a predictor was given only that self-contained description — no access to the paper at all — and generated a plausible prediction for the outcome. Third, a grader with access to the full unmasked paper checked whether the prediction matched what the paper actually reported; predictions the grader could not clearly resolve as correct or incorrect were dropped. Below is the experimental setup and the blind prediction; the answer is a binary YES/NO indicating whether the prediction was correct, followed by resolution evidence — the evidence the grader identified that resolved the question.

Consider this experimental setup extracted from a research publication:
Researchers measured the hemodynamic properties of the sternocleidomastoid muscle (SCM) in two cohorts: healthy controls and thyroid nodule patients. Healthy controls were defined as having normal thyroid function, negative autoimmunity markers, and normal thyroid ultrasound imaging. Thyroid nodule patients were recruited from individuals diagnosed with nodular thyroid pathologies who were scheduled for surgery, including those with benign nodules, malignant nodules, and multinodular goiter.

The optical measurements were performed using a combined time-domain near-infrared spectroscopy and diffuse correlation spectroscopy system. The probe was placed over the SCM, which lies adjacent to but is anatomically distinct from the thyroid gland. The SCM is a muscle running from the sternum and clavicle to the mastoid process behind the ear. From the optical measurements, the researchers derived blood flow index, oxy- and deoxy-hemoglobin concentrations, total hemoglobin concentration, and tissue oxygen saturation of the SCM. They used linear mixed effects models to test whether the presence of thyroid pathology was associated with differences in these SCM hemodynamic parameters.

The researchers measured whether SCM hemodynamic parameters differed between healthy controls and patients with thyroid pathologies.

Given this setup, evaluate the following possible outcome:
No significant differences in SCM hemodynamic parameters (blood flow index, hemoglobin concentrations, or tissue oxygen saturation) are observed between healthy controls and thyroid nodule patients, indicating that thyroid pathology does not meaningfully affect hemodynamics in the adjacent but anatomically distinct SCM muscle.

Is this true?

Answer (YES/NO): NO